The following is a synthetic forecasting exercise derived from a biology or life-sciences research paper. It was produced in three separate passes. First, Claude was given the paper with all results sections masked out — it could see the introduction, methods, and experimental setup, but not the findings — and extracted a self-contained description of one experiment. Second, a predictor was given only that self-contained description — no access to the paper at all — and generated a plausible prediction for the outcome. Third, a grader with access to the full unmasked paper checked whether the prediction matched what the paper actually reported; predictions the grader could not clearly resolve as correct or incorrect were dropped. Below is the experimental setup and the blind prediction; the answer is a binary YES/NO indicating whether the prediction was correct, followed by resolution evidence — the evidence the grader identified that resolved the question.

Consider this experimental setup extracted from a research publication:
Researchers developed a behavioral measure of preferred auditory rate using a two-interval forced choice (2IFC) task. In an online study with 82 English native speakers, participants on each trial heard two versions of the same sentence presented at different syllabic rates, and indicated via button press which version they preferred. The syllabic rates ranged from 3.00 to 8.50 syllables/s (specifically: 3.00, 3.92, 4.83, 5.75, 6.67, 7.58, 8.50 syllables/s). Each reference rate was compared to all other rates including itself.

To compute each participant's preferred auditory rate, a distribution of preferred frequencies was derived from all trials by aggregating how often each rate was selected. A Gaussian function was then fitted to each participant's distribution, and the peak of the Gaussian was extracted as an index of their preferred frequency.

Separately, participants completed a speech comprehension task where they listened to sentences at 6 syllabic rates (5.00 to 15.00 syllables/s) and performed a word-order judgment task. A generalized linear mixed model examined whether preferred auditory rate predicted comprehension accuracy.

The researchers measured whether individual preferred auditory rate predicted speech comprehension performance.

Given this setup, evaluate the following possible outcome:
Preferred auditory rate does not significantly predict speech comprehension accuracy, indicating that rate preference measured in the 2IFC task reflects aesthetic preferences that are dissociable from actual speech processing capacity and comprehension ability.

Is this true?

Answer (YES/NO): NO